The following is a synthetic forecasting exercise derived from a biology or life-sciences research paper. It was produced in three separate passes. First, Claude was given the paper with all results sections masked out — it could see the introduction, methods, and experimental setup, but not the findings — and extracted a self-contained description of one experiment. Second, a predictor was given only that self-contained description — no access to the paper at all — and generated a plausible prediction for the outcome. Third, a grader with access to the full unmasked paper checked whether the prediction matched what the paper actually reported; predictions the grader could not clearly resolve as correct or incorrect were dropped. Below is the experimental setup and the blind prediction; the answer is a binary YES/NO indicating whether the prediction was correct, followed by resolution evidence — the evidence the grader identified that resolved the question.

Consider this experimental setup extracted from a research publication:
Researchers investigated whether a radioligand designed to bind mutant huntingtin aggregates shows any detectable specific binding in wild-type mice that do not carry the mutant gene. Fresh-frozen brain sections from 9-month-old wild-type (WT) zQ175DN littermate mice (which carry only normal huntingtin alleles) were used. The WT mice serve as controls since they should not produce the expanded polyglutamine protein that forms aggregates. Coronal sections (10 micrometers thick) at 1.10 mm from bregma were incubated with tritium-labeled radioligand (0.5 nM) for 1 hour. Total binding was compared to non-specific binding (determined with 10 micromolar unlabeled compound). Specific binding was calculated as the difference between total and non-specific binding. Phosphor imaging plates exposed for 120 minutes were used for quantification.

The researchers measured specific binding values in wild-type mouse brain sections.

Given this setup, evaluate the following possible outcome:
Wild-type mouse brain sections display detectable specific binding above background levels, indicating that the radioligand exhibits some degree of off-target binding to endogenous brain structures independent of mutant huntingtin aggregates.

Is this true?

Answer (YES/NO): NO